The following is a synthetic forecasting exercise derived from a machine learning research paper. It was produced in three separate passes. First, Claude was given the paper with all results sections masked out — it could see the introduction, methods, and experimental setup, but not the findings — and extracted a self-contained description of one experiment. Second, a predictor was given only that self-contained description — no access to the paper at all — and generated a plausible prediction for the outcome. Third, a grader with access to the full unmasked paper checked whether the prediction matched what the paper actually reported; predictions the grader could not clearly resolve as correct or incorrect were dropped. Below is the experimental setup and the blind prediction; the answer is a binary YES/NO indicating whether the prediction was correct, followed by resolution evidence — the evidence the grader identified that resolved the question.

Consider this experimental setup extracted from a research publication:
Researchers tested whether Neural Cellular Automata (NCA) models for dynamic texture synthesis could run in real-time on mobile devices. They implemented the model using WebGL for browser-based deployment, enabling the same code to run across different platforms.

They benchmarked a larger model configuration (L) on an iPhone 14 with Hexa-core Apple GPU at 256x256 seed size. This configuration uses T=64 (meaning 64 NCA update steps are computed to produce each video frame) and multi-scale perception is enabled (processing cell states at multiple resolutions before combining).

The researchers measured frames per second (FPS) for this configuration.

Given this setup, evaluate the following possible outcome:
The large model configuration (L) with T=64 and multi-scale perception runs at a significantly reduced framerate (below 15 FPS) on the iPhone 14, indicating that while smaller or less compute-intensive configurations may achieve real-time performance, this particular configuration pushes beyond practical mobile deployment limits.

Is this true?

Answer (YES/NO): YES